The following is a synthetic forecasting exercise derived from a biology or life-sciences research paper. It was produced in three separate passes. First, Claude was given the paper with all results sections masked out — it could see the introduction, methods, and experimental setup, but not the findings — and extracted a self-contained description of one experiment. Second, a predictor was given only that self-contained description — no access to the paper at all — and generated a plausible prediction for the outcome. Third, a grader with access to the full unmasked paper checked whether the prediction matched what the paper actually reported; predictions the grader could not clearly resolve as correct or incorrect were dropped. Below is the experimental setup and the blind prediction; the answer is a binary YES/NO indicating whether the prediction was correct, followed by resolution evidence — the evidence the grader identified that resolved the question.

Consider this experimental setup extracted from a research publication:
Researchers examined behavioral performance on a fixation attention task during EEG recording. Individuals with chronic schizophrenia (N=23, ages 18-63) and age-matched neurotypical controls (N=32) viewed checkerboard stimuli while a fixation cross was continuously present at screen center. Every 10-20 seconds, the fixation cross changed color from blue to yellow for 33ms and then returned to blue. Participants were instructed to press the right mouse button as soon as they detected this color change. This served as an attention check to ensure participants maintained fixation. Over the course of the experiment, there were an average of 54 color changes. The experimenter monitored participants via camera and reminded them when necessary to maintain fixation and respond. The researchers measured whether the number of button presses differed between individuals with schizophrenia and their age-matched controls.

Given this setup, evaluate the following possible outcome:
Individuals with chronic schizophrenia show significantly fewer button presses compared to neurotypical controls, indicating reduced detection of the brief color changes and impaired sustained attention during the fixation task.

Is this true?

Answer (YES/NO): NO